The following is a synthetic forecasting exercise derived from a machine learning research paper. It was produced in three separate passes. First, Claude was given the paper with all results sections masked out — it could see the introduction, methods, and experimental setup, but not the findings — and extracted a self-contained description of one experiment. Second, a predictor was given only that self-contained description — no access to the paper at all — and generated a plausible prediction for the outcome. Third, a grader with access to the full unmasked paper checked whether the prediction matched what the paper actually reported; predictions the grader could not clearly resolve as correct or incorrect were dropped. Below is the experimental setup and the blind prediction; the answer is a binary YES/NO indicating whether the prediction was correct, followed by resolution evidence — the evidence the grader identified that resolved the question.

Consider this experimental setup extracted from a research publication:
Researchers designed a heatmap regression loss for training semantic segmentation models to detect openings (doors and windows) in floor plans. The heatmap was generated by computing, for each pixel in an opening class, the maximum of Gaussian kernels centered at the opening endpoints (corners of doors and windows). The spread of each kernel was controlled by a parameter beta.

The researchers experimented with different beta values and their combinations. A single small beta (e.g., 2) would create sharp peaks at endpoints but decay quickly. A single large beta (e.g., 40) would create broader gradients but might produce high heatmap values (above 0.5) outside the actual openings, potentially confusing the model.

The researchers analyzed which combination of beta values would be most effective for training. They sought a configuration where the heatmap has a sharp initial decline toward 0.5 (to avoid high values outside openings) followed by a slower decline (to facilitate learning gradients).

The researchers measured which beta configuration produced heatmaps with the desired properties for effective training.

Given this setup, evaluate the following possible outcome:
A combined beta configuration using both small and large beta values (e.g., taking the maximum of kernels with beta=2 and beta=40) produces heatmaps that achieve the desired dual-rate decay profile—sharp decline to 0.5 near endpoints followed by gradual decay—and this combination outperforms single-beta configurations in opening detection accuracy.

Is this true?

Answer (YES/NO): NO